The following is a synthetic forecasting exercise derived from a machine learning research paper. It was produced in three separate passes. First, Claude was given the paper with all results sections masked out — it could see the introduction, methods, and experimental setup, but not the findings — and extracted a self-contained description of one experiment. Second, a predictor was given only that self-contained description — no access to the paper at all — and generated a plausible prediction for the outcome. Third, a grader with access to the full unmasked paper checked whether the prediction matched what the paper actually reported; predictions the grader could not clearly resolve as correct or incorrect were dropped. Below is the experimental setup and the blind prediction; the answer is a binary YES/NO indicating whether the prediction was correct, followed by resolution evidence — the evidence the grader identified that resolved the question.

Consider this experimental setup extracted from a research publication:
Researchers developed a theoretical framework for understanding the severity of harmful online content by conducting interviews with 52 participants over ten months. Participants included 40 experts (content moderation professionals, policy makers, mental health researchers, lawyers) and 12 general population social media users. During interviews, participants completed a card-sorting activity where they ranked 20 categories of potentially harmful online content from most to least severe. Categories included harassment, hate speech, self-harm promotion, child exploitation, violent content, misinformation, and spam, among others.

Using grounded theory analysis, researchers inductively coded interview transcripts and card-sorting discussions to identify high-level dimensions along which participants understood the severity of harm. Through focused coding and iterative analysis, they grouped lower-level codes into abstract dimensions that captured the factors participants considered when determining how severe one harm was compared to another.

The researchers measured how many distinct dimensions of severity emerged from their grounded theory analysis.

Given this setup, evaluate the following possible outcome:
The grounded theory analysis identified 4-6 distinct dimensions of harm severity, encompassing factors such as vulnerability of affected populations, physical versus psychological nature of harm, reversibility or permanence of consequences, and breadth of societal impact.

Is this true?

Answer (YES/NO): NO